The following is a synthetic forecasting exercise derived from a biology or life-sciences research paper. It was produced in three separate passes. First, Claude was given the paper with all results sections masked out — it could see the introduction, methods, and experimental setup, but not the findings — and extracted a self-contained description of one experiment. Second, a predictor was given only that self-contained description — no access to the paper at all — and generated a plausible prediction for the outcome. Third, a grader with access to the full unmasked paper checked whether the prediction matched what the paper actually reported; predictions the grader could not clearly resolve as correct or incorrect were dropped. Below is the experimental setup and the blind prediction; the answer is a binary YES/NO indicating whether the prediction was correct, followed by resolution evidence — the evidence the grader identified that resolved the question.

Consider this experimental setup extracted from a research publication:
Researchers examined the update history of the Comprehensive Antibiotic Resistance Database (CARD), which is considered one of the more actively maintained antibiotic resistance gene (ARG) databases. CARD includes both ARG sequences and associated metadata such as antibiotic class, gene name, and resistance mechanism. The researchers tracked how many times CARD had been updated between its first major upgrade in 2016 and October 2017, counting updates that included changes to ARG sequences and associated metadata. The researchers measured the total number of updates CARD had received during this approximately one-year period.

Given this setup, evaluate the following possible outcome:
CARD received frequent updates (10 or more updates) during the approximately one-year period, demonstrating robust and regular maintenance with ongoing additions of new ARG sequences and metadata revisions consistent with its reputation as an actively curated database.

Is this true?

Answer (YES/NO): YES